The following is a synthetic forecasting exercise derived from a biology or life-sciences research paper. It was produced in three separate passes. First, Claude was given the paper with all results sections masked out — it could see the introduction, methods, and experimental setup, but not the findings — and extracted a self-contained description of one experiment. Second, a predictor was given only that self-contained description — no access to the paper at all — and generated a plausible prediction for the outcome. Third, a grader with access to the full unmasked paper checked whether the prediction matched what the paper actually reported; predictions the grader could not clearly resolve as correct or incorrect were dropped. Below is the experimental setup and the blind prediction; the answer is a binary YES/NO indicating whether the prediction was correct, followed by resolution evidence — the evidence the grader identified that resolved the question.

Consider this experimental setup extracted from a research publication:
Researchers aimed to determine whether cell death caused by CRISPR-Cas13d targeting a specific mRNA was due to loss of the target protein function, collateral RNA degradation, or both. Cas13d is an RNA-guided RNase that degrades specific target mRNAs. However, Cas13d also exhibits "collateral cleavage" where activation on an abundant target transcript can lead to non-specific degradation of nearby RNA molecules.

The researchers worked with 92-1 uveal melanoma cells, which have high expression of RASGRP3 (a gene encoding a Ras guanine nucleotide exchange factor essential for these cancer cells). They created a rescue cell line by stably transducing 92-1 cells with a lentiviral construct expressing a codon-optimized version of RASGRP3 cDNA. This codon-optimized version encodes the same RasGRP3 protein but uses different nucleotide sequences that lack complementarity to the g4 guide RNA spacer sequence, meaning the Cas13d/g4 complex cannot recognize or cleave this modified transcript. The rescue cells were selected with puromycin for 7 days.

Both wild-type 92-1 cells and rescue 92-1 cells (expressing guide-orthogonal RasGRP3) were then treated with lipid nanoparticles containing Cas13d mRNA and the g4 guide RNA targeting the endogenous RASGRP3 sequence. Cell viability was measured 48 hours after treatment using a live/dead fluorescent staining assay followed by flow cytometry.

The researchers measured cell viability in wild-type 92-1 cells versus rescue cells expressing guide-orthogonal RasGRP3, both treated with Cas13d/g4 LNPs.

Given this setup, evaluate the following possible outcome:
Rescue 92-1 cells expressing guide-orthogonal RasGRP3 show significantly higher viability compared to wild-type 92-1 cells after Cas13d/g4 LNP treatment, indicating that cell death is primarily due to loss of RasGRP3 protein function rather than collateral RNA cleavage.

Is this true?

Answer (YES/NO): NO